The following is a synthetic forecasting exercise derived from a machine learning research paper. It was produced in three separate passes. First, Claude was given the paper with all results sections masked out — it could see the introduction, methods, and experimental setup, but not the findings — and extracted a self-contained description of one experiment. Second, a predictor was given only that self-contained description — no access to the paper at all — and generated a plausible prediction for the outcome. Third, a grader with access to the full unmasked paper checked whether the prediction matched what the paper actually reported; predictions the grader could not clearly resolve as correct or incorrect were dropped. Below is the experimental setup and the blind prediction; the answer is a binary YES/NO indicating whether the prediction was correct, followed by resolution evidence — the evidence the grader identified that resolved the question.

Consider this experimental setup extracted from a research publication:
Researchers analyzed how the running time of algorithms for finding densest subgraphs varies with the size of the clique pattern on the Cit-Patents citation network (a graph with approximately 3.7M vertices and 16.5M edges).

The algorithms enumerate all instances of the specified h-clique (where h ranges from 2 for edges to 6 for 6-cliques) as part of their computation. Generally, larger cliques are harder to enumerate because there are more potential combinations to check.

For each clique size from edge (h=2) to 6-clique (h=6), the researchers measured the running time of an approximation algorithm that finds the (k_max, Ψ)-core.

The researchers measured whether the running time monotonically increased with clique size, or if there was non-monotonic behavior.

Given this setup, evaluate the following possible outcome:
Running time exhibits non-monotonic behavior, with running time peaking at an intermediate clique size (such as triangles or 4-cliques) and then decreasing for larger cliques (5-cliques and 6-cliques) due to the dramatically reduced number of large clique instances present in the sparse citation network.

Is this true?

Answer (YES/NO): YES